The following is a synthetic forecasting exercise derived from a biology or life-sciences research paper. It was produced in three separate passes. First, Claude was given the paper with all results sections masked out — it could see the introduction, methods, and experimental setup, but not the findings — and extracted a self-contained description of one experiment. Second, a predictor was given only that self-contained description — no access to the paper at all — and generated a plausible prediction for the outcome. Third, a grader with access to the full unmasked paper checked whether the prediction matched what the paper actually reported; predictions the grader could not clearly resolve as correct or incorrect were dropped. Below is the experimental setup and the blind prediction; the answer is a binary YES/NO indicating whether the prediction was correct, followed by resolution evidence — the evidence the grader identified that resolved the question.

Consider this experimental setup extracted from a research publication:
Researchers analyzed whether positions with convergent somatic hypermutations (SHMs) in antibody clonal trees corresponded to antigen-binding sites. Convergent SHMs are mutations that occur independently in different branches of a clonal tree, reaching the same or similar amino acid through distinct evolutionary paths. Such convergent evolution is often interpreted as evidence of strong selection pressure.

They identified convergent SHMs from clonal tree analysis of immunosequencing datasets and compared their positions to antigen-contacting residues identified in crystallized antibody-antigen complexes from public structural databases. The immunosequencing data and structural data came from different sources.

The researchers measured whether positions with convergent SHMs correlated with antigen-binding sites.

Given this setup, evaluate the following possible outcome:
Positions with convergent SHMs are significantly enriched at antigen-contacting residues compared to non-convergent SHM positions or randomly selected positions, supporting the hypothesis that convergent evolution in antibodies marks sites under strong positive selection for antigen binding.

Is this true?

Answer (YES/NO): YES